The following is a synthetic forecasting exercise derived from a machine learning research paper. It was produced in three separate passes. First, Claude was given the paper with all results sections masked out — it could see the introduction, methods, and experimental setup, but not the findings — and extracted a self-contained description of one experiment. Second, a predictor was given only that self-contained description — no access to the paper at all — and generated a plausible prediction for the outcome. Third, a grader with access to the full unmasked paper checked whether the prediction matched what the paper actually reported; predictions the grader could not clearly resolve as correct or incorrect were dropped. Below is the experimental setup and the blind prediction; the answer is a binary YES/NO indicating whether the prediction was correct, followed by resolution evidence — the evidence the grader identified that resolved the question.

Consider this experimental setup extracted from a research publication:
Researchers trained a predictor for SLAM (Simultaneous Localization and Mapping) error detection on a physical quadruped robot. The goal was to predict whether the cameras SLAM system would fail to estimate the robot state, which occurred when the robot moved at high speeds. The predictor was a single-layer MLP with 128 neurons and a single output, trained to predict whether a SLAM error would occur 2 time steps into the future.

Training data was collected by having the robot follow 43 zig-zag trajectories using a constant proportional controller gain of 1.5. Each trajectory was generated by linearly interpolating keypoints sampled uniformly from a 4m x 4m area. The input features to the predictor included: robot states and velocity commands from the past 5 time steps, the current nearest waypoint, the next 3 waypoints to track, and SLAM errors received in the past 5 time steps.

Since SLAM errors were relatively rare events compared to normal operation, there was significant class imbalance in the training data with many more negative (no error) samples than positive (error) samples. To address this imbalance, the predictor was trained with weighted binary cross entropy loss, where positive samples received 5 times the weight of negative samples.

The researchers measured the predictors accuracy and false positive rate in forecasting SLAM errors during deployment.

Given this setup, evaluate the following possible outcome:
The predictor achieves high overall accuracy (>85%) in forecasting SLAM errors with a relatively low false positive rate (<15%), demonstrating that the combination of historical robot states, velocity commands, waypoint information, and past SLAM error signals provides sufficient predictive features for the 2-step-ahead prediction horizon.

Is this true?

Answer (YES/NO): NO